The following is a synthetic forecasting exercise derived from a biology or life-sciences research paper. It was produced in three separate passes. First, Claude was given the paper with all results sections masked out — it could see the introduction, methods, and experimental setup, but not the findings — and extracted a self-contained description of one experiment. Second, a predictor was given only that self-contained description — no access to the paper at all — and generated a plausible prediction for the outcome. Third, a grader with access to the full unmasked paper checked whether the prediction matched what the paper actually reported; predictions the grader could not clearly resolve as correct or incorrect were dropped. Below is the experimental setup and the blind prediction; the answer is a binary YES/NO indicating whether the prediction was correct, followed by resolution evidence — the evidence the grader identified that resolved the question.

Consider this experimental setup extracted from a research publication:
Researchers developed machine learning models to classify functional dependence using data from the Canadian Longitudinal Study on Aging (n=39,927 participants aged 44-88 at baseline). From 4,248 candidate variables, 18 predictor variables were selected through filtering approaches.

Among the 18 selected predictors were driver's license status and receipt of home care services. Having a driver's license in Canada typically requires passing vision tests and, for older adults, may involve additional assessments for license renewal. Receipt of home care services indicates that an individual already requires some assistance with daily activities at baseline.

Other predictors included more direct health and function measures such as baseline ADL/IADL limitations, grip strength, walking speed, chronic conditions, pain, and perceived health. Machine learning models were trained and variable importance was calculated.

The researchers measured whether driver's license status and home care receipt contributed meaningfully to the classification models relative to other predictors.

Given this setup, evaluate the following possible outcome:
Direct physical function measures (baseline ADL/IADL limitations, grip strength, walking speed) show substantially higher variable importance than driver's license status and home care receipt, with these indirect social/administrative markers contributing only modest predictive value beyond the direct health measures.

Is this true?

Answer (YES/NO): YES